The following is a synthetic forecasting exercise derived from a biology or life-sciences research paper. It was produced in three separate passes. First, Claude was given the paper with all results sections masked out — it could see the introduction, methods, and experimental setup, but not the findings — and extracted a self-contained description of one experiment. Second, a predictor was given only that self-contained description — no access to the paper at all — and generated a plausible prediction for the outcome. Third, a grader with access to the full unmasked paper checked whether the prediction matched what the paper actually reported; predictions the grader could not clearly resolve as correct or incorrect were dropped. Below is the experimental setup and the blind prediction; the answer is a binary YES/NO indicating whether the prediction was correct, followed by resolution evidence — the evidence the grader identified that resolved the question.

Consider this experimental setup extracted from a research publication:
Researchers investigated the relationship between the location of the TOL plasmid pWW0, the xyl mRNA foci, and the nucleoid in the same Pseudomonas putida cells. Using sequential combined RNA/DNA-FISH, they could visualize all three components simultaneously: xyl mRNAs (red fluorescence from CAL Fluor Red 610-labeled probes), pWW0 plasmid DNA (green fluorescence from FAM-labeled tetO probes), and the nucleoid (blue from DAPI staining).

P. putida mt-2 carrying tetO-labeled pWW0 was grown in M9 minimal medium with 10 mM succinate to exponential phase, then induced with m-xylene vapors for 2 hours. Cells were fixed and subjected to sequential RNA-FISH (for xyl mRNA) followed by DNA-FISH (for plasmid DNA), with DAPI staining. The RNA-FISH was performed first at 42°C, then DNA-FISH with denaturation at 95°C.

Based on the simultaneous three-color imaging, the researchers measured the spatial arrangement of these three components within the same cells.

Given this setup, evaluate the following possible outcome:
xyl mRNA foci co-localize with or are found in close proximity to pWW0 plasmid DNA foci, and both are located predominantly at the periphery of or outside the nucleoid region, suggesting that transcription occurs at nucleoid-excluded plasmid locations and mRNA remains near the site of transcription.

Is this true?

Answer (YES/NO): NO